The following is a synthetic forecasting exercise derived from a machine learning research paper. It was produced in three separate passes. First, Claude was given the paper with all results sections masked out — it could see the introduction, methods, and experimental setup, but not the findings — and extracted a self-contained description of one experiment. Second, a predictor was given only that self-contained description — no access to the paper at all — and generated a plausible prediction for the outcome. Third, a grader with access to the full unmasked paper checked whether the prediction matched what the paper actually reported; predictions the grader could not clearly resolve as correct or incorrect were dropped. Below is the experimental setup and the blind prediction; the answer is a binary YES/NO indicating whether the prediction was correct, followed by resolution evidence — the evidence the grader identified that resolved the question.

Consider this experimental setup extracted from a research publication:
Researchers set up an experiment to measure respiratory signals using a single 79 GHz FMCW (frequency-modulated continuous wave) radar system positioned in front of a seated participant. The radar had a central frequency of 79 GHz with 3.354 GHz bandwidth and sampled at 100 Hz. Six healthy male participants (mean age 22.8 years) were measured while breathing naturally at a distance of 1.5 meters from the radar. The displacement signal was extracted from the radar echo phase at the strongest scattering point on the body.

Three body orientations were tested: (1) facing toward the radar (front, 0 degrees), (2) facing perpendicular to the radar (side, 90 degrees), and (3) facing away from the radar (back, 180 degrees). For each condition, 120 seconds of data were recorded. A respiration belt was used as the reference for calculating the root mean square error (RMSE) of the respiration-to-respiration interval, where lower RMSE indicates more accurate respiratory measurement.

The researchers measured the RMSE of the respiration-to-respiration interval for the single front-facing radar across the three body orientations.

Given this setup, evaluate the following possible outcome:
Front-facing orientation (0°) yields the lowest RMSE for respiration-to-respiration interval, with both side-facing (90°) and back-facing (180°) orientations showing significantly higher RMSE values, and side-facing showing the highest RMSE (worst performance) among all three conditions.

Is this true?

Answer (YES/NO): NO